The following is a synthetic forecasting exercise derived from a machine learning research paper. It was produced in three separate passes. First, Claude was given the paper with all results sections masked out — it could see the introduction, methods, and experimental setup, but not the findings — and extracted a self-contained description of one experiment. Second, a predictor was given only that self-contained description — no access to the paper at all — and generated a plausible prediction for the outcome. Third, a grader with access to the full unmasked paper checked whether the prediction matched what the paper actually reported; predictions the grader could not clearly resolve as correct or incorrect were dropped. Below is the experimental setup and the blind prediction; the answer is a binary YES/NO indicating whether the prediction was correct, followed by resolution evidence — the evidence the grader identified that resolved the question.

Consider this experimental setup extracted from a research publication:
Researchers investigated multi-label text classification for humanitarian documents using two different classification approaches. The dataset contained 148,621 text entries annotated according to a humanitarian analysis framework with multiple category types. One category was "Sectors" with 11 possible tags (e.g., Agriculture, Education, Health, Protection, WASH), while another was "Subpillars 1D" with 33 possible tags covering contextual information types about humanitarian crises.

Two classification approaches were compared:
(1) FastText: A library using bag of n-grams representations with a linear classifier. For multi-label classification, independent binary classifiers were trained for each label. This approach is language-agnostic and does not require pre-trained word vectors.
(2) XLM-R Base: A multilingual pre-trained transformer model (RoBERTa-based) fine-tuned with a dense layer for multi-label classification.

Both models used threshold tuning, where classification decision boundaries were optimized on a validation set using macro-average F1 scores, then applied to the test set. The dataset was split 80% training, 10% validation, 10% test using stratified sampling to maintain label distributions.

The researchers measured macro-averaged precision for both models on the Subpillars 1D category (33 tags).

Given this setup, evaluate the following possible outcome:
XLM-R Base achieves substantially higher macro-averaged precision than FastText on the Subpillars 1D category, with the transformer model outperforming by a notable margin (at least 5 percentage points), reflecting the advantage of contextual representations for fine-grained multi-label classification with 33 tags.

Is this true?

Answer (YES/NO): NO